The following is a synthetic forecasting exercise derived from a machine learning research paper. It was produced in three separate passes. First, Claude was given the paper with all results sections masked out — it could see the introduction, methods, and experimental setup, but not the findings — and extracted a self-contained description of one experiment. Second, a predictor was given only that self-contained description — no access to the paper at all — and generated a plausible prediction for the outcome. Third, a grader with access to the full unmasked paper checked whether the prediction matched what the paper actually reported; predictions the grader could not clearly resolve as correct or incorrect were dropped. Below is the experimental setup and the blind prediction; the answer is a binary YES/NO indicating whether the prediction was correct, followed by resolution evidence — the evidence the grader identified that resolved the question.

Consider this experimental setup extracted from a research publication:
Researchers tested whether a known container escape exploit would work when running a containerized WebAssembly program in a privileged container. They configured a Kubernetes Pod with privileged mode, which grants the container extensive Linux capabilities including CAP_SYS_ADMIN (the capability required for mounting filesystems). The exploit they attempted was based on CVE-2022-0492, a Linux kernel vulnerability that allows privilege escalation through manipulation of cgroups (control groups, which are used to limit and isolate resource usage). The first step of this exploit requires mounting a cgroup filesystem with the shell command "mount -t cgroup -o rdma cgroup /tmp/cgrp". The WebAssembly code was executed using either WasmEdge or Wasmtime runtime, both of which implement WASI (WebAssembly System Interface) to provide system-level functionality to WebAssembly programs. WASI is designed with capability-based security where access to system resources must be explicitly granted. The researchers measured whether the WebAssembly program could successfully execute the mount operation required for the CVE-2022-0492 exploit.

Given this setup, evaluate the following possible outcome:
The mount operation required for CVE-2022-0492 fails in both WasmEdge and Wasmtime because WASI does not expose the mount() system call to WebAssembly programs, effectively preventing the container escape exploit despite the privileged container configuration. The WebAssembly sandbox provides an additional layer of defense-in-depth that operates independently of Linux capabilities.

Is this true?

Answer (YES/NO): YES